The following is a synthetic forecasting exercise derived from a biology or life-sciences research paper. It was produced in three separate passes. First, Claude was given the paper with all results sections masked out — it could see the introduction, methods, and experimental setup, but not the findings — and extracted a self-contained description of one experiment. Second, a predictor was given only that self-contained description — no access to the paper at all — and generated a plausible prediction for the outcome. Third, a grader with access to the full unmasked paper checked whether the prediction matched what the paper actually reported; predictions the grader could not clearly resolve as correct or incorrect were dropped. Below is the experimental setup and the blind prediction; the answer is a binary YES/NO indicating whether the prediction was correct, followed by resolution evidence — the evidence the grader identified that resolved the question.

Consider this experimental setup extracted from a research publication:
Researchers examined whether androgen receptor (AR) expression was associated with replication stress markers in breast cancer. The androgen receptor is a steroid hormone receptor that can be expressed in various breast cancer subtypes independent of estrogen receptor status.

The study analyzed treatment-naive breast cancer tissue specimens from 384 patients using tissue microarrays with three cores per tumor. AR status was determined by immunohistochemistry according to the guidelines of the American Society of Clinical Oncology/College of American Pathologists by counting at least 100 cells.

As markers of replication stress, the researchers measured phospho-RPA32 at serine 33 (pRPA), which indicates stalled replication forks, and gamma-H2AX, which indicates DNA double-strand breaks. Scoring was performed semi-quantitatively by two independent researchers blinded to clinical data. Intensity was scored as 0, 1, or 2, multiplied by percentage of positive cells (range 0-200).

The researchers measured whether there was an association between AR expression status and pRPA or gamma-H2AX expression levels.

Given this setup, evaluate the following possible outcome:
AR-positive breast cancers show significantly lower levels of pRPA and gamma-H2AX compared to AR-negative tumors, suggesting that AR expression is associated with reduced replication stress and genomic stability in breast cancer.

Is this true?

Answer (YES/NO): NO